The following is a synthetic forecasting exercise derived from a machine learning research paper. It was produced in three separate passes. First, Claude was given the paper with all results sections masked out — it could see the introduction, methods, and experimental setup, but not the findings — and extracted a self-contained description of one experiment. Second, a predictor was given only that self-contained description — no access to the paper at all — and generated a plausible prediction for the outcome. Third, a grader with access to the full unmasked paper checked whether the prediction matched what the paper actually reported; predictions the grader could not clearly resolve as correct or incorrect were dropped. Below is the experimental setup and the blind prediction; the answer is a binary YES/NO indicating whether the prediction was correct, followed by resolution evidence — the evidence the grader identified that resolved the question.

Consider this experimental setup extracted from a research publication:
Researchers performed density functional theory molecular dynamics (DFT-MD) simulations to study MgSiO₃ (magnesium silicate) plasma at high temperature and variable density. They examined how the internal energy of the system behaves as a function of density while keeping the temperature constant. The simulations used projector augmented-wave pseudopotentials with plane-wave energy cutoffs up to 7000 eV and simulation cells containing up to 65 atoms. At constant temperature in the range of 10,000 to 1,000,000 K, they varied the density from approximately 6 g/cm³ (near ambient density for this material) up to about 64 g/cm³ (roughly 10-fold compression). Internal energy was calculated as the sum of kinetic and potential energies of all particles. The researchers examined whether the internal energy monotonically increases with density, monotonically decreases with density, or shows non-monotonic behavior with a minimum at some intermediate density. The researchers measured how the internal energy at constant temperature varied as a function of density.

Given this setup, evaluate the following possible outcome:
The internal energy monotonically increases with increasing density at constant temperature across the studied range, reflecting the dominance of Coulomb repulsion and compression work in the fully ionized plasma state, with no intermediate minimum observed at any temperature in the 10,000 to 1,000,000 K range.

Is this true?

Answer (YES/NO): NO